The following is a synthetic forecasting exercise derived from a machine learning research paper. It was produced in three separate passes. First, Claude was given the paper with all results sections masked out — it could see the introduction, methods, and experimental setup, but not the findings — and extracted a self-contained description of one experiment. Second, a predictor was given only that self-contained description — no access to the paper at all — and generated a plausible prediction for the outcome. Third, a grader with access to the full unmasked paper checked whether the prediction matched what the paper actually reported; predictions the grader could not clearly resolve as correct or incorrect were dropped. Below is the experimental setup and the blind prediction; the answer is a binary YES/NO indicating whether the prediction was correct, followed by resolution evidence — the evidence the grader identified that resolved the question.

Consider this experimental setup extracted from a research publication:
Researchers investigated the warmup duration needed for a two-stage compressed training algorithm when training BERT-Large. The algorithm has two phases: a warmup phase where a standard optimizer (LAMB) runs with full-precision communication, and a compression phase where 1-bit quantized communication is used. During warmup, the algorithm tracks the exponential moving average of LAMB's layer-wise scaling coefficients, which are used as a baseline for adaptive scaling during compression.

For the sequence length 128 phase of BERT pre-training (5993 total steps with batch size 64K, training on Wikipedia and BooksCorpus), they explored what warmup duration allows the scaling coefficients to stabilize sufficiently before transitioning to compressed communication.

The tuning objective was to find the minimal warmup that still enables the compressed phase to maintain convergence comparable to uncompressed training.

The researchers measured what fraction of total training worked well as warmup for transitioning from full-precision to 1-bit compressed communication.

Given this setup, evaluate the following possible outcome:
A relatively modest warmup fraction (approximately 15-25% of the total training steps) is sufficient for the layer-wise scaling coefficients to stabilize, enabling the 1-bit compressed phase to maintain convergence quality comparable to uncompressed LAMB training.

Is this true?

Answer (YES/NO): YES